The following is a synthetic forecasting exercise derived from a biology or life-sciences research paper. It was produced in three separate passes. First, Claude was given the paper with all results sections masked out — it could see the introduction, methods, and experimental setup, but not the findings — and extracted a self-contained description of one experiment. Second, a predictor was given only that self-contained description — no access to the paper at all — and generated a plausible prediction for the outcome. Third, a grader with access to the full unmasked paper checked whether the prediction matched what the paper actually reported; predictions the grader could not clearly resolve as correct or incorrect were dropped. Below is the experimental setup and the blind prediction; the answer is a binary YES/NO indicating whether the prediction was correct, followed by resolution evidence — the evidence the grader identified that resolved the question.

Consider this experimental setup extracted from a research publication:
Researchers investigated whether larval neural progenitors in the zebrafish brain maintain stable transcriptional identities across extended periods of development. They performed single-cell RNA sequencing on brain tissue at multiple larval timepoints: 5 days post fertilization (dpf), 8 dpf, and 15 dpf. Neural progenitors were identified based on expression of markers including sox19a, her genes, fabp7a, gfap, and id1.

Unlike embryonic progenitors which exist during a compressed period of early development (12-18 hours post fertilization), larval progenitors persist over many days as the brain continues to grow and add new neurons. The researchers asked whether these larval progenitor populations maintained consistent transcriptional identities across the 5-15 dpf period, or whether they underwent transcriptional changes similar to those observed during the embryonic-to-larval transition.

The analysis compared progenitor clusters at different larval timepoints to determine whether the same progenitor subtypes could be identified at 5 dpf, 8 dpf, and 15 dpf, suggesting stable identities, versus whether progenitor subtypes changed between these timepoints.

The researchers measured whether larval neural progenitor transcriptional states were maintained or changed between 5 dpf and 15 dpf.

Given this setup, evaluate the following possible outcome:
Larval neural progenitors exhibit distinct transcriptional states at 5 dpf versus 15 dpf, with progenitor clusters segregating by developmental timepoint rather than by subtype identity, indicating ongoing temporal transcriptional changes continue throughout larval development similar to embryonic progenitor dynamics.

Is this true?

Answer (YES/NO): NO